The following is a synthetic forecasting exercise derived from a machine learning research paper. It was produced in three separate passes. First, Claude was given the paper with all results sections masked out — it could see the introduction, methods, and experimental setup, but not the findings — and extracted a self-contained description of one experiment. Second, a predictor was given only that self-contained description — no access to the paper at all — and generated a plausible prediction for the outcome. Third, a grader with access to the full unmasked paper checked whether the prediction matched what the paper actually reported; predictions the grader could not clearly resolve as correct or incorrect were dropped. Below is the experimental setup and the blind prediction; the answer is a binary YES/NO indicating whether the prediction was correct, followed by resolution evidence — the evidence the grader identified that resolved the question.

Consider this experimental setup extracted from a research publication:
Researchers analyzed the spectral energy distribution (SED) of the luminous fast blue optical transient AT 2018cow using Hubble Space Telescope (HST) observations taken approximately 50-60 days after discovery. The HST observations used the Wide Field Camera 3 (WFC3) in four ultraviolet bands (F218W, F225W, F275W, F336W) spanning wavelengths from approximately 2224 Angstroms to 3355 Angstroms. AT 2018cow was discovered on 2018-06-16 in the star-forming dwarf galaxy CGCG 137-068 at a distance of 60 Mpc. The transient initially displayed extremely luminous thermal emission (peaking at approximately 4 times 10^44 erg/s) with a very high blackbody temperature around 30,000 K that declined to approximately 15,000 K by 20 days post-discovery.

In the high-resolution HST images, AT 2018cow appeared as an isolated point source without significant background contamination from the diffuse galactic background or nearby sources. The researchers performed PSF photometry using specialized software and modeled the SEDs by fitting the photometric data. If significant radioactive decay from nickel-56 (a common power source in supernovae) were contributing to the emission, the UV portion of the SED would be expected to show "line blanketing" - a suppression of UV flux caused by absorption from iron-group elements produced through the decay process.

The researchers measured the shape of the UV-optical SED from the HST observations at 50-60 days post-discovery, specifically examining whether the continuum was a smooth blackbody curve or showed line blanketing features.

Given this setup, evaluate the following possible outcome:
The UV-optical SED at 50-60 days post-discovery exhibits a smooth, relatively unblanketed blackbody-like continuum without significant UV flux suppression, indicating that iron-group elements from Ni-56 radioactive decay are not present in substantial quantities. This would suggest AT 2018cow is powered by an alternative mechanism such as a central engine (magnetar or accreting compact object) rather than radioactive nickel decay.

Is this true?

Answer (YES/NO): YES